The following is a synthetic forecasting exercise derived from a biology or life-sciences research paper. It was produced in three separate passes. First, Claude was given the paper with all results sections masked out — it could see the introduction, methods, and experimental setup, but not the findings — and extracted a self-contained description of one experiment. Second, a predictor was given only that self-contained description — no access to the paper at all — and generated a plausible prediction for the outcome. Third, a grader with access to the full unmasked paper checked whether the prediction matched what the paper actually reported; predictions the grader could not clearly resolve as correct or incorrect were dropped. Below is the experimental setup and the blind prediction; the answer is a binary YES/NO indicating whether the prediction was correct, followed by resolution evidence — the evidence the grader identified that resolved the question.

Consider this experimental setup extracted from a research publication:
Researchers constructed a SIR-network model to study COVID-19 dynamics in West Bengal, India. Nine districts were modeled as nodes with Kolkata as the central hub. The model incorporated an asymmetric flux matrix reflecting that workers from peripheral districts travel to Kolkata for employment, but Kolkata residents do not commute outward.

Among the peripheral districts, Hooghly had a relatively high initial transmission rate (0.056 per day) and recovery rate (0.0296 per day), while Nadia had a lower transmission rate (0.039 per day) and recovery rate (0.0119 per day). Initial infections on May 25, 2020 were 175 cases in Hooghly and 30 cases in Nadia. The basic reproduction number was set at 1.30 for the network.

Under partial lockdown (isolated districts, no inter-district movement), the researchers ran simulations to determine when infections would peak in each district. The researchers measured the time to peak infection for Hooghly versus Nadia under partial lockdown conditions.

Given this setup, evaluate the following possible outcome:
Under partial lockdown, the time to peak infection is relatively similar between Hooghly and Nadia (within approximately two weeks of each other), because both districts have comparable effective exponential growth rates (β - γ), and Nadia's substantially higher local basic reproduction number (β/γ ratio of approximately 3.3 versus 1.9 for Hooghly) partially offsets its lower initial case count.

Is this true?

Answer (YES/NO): NO